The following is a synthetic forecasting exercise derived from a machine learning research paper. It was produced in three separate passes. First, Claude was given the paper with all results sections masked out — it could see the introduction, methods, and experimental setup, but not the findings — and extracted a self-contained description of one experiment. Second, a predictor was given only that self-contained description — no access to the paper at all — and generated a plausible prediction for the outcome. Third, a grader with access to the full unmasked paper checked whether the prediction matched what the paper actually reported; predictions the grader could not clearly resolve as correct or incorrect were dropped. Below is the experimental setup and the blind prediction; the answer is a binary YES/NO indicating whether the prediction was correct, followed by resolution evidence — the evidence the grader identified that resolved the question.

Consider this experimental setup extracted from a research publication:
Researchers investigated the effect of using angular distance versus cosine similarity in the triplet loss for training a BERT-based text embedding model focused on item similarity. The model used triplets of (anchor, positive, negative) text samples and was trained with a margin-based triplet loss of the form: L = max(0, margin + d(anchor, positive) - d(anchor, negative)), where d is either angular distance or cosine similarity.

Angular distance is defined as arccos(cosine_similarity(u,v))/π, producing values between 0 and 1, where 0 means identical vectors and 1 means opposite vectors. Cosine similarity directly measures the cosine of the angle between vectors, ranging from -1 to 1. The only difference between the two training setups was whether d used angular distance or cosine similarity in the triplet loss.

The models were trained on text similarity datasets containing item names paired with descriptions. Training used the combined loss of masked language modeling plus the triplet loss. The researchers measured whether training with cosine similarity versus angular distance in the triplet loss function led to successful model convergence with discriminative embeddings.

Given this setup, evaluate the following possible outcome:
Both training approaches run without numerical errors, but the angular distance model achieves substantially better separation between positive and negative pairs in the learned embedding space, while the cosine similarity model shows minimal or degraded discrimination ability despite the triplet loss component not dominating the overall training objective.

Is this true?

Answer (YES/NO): YES